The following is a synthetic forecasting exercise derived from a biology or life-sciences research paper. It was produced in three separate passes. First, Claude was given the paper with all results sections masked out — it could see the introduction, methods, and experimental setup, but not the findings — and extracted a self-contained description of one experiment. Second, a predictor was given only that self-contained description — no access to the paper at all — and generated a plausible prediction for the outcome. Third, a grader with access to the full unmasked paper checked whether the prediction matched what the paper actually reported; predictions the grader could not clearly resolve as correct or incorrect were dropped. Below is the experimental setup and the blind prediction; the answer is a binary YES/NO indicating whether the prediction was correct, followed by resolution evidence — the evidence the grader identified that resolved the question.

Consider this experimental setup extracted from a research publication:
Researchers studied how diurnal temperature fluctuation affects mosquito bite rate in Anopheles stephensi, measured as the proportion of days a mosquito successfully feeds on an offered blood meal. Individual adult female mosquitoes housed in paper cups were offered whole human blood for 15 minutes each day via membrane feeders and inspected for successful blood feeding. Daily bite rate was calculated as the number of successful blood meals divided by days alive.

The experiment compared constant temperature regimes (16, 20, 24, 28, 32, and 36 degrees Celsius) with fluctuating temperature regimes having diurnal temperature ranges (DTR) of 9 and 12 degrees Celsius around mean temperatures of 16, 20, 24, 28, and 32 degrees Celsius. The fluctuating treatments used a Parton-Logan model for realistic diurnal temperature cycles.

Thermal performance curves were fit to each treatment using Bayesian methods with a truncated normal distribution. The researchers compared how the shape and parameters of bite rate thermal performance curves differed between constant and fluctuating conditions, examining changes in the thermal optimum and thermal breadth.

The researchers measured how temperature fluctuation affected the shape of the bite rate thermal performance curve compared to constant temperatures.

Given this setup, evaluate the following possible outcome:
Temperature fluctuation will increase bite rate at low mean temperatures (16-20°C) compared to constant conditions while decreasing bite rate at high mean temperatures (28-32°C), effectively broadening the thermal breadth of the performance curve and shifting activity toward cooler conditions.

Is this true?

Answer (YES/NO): NO